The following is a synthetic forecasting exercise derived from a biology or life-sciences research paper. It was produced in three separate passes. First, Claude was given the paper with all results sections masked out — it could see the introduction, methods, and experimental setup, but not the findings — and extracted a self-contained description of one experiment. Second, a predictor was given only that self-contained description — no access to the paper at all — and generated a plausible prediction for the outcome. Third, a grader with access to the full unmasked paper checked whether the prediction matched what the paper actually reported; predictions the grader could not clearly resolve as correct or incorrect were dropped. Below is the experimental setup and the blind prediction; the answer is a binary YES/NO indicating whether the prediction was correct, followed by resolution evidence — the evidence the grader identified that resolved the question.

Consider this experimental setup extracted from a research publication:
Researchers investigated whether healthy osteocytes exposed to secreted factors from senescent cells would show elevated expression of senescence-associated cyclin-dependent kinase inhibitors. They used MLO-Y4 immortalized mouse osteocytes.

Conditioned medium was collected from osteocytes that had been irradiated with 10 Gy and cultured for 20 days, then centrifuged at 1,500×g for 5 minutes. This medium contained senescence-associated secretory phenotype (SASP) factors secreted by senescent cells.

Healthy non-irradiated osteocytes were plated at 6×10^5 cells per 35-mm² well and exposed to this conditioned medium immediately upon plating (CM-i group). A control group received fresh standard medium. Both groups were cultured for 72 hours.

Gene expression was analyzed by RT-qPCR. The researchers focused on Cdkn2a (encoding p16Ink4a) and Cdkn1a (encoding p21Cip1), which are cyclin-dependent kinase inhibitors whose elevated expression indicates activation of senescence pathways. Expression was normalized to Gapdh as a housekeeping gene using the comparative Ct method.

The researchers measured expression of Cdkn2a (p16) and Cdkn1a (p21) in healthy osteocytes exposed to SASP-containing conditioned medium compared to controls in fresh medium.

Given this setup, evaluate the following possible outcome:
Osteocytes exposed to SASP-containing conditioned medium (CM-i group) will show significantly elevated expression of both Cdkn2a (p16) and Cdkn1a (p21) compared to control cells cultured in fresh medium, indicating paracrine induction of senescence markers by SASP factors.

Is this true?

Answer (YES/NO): NO